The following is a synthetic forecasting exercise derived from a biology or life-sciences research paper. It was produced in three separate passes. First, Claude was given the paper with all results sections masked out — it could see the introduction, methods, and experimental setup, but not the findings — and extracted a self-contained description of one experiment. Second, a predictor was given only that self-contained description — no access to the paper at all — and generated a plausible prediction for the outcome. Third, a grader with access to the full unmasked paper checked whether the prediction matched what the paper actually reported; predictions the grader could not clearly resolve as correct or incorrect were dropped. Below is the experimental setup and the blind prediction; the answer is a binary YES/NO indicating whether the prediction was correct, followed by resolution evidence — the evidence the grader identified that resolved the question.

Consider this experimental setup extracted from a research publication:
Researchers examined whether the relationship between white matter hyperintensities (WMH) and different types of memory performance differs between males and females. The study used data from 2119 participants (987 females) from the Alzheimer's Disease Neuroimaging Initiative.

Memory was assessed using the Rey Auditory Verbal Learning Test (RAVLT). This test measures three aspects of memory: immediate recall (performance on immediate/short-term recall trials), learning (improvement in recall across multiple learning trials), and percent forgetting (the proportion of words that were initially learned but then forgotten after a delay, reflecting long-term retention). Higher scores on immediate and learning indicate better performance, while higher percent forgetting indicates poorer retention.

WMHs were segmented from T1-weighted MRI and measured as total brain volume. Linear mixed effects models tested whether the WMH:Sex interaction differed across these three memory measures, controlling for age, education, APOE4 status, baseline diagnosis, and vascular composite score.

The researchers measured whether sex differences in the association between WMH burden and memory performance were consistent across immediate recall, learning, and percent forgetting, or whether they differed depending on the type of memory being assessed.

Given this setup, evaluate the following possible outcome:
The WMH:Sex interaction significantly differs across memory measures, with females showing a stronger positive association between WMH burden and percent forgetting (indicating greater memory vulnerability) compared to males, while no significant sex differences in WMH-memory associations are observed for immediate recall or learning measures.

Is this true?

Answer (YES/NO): NO